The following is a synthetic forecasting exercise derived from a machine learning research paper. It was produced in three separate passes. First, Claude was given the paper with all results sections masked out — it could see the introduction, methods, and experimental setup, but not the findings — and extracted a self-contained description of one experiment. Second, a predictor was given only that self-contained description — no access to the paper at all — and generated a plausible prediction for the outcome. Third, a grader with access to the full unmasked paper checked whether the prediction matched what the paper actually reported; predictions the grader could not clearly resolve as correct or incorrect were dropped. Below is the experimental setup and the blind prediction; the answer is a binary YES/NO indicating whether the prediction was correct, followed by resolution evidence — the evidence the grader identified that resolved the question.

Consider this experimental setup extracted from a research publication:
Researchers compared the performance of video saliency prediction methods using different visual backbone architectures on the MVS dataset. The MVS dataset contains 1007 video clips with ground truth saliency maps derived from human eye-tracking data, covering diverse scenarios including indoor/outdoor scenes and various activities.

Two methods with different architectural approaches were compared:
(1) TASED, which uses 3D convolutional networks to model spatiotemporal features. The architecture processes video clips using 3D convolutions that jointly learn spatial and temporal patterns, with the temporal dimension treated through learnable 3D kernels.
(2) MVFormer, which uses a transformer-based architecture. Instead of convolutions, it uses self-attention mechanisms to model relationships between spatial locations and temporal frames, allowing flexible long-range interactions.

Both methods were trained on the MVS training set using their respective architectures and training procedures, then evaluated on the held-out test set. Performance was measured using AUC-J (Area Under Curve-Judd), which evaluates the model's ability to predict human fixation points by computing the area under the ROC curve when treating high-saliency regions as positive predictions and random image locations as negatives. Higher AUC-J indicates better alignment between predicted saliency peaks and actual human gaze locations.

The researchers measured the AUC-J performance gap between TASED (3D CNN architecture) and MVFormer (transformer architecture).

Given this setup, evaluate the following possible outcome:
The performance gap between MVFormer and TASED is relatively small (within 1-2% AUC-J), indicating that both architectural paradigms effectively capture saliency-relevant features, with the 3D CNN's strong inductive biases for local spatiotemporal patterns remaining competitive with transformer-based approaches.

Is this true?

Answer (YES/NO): YES